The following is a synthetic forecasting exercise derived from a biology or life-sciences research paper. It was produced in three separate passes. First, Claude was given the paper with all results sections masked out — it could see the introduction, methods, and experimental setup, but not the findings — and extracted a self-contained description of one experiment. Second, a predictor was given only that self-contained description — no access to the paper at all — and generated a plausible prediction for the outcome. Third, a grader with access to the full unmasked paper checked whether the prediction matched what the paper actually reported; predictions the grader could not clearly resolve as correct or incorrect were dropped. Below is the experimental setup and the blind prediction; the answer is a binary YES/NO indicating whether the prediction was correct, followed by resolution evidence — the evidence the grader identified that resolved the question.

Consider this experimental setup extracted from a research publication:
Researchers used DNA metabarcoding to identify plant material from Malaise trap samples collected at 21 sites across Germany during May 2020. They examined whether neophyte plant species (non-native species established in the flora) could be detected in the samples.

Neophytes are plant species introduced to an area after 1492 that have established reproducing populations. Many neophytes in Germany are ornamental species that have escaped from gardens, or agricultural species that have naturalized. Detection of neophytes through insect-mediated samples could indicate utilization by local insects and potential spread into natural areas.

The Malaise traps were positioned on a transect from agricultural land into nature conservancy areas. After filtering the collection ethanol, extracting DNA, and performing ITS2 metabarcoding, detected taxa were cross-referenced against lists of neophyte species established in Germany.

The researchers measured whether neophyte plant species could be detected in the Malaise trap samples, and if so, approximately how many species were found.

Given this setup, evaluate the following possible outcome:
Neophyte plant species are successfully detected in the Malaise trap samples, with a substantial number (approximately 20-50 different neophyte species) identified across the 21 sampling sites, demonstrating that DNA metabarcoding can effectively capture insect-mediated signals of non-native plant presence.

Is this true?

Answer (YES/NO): NO